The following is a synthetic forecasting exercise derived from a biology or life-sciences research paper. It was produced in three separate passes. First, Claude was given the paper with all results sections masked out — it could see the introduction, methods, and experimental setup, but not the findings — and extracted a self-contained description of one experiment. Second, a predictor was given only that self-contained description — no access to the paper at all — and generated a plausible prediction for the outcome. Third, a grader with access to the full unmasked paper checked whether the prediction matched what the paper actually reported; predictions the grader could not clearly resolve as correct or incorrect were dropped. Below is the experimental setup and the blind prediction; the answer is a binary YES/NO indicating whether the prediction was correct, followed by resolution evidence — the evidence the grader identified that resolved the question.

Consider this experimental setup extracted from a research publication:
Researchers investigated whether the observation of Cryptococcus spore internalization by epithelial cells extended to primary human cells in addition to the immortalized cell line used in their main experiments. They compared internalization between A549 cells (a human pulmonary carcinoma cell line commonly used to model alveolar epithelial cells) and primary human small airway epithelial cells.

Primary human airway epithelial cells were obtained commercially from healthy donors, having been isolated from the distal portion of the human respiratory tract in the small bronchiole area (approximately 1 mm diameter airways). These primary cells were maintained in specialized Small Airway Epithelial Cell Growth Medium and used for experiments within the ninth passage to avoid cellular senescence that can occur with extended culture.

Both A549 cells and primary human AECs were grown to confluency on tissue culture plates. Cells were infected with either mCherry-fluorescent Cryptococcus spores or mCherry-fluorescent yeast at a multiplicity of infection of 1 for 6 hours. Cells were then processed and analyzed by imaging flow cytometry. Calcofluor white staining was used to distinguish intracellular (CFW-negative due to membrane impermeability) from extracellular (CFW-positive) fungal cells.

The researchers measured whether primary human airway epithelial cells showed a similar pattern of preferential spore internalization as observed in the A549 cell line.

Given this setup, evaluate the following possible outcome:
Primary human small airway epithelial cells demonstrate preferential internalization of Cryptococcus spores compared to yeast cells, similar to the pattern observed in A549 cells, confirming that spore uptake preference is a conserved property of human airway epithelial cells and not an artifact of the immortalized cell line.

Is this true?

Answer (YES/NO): YES